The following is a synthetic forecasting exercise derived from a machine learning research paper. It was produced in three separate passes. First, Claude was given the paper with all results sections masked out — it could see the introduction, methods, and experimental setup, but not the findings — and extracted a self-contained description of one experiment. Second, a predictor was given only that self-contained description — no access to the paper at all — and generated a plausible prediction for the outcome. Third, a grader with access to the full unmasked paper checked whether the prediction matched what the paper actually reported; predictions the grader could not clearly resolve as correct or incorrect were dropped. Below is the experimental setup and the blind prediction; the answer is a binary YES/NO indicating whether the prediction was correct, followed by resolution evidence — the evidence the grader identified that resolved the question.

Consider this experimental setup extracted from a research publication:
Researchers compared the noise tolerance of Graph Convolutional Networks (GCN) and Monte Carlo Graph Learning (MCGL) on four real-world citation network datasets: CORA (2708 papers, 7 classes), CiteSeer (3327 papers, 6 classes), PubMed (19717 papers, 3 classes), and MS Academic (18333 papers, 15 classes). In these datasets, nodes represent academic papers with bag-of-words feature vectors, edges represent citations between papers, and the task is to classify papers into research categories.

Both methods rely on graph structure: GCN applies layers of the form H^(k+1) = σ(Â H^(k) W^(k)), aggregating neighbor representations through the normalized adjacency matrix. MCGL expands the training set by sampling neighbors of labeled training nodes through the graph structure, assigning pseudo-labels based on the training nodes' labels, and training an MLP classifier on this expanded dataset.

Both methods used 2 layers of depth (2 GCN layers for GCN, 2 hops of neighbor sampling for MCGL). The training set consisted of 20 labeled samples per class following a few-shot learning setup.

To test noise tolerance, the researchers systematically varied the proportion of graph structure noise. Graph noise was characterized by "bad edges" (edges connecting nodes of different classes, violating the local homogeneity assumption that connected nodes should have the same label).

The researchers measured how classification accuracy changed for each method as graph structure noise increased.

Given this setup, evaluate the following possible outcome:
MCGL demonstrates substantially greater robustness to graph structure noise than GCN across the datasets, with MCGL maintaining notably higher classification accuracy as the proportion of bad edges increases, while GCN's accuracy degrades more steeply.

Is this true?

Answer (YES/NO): NO